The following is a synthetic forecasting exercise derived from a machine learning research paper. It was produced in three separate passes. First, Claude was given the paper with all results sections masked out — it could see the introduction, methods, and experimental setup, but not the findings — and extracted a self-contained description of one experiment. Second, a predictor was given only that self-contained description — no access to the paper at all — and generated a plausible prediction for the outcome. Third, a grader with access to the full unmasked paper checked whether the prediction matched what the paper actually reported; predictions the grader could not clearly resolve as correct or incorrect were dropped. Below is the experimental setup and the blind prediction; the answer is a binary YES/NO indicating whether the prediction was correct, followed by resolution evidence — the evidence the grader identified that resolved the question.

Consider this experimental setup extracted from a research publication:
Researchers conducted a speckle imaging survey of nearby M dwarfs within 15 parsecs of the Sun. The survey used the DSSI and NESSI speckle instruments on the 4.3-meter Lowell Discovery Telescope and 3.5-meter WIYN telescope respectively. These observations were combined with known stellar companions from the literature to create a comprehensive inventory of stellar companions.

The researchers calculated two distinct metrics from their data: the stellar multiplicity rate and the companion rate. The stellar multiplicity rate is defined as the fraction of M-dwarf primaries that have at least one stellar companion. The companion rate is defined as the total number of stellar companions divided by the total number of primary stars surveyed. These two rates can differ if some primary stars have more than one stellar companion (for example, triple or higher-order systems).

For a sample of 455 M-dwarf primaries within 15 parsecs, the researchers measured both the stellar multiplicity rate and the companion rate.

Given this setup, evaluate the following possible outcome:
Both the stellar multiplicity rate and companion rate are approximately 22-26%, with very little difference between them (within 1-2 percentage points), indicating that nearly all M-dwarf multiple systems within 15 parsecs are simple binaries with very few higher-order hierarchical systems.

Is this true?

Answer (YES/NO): NO